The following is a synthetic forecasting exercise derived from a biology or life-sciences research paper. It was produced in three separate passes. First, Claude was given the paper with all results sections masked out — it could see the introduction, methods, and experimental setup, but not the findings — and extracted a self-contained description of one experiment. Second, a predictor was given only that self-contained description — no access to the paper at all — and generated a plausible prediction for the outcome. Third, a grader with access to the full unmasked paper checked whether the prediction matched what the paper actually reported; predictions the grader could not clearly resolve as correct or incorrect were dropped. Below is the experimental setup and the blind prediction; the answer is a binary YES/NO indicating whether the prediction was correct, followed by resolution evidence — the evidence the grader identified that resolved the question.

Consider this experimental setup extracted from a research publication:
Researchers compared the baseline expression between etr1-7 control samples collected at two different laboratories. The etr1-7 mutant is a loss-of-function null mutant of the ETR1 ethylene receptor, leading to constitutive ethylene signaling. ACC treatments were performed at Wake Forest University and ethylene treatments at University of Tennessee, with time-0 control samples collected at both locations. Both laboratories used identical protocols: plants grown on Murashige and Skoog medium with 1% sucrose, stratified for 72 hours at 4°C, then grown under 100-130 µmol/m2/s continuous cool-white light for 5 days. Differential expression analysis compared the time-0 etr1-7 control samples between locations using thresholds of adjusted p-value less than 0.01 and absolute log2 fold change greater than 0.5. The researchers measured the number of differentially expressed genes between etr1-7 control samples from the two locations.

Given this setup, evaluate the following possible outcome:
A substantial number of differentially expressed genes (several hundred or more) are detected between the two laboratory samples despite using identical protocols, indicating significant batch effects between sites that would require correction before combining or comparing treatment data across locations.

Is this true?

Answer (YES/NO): NO